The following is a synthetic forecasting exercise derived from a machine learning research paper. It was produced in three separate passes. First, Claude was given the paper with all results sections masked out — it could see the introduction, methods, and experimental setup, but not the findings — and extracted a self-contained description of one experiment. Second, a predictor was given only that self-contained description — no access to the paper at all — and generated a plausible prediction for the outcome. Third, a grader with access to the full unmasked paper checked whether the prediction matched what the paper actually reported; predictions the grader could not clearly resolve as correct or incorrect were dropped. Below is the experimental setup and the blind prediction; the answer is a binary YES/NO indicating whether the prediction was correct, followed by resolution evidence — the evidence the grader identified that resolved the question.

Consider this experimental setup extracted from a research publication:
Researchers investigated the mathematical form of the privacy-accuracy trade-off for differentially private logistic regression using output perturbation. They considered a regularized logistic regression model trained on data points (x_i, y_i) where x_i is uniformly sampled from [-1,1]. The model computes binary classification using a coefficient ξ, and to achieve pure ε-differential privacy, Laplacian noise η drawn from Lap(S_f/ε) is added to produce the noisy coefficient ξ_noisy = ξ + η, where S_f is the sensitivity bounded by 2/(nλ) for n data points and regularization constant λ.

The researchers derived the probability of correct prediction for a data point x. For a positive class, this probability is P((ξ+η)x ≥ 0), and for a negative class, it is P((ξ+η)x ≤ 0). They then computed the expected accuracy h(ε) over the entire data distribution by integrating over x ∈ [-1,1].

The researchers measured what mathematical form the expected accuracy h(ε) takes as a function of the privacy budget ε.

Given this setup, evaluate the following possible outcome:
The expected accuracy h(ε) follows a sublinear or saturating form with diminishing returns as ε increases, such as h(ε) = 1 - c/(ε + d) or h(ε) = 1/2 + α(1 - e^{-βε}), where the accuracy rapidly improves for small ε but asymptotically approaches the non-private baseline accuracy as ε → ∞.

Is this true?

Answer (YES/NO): YES